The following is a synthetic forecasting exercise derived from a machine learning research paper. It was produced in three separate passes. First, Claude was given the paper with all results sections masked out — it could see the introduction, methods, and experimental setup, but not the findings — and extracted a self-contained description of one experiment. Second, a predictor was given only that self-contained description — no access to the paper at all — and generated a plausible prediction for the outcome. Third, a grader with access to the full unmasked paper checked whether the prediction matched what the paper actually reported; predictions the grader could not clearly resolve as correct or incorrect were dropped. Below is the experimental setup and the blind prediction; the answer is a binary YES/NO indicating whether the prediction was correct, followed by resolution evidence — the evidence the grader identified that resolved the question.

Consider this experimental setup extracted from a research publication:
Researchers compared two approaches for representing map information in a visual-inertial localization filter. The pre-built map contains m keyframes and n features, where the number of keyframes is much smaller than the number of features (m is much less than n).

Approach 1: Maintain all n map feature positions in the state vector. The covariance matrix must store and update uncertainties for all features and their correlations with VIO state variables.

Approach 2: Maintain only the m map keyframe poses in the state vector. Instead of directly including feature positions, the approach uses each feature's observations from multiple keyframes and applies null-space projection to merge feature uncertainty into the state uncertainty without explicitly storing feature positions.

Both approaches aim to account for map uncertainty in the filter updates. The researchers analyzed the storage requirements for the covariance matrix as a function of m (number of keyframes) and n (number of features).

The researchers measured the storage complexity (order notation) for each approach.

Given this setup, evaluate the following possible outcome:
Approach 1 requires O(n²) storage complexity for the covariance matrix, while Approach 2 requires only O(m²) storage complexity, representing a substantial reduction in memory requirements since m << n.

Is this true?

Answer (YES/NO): NO